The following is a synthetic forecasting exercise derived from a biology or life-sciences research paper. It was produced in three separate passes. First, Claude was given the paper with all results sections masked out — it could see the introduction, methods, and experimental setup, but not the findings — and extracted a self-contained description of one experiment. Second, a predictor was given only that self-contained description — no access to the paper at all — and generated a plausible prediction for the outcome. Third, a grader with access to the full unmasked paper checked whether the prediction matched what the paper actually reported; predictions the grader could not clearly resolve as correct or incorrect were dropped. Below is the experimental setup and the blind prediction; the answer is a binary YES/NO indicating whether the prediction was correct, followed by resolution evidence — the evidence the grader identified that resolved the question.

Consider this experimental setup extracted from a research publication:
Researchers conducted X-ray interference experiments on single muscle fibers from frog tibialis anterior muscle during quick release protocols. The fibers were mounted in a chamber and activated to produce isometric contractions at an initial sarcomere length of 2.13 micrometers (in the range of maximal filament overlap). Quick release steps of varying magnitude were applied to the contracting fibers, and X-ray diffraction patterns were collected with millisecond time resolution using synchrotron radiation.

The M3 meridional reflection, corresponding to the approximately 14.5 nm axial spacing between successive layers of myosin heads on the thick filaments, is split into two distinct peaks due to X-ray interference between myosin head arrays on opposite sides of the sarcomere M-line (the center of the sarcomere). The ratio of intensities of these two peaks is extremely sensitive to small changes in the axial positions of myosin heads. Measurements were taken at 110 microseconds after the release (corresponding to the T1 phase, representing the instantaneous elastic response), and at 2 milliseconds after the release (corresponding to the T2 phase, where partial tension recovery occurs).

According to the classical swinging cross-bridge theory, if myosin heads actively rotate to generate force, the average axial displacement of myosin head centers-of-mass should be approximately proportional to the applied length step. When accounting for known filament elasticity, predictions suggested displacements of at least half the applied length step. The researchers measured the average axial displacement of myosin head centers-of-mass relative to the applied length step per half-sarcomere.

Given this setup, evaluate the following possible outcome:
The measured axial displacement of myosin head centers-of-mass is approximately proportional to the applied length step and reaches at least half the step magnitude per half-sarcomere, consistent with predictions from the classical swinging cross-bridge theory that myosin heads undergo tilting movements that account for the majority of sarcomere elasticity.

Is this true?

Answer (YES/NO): NO